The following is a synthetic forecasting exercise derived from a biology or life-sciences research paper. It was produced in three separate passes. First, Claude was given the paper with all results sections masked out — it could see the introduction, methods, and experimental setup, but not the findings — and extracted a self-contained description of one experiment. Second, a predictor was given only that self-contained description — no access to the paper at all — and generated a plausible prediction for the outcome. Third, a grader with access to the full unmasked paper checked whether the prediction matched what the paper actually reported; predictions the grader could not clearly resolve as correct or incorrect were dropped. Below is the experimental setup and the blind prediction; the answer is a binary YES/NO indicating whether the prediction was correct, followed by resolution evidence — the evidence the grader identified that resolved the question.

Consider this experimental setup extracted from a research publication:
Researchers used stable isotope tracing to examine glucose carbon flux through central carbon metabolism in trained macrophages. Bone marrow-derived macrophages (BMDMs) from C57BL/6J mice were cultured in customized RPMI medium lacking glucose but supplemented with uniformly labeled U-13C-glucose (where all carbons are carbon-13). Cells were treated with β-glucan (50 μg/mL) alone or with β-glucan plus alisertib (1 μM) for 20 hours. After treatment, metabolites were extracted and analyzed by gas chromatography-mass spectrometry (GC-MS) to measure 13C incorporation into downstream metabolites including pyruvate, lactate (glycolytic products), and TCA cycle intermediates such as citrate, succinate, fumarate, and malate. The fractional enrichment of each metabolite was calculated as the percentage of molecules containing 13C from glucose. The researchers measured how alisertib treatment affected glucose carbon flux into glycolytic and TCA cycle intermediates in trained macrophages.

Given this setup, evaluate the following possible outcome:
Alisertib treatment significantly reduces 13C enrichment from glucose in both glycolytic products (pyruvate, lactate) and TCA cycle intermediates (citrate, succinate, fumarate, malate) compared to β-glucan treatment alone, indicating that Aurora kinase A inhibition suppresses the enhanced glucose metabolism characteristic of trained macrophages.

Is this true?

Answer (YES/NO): YES